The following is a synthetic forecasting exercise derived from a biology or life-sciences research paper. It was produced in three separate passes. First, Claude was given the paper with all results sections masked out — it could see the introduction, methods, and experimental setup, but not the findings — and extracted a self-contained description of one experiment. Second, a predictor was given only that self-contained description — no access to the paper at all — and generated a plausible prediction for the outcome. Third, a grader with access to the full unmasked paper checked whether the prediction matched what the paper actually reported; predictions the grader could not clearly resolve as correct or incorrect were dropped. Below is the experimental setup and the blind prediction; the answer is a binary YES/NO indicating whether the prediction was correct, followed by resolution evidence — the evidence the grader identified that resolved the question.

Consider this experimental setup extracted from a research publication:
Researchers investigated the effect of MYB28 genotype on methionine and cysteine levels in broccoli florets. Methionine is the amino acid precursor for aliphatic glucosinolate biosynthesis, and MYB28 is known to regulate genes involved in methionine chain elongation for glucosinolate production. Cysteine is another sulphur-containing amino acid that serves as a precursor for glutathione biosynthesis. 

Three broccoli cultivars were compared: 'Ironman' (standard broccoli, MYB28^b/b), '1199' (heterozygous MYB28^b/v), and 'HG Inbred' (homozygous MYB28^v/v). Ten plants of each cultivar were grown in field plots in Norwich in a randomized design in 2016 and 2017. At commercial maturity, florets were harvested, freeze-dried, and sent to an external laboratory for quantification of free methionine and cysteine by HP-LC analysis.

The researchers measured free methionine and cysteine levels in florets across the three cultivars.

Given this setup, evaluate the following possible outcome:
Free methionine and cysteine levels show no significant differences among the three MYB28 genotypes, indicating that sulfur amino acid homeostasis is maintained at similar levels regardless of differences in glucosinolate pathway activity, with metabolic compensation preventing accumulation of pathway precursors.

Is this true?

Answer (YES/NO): YES